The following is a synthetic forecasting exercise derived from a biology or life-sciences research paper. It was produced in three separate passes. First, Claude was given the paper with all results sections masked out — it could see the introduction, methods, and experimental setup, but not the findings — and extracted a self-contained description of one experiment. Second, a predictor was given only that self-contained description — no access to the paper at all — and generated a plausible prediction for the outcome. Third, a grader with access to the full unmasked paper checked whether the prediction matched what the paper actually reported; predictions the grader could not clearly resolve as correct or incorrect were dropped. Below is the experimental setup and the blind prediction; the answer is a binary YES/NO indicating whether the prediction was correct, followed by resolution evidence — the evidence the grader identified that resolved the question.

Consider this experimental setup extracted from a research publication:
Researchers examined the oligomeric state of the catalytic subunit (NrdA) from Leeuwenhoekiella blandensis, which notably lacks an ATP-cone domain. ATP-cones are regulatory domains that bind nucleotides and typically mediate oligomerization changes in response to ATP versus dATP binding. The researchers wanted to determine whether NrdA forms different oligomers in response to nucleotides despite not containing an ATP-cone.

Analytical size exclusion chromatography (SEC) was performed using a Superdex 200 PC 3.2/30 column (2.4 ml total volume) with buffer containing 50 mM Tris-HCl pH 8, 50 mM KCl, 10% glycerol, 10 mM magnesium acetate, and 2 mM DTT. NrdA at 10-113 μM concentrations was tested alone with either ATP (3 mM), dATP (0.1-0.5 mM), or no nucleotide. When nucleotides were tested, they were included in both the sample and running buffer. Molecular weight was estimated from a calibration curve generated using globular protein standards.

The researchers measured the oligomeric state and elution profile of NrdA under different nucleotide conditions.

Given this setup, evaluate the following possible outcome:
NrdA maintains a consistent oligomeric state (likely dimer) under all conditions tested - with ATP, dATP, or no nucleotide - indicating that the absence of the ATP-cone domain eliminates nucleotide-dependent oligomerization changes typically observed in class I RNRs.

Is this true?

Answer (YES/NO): NO